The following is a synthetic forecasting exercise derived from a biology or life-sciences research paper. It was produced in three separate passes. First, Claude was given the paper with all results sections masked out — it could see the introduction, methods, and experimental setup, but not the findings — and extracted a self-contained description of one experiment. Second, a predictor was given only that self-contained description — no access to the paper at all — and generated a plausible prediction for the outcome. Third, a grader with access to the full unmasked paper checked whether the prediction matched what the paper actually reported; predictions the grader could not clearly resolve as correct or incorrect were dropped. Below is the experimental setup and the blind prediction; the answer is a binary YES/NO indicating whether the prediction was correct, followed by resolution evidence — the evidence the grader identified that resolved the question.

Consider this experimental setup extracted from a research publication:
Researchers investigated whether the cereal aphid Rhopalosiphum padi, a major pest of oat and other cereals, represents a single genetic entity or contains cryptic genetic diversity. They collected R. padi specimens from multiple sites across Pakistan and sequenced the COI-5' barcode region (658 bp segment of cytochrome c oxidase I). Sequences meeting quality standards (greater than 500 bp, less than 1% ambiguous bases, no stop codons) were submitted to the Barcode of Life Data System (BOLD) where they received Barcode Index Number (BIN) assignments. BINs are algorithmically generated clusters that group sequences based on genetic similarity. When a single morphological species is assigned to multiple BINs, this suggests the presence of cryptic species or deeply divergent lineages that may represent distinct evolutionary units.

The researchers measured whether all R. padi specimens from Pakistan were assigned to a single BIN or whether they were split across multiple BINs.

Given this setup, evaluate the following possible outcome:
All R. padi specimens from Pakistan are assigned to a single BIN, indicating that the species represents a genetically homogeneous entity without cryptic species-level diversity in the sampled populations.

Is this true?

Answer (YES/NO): NO